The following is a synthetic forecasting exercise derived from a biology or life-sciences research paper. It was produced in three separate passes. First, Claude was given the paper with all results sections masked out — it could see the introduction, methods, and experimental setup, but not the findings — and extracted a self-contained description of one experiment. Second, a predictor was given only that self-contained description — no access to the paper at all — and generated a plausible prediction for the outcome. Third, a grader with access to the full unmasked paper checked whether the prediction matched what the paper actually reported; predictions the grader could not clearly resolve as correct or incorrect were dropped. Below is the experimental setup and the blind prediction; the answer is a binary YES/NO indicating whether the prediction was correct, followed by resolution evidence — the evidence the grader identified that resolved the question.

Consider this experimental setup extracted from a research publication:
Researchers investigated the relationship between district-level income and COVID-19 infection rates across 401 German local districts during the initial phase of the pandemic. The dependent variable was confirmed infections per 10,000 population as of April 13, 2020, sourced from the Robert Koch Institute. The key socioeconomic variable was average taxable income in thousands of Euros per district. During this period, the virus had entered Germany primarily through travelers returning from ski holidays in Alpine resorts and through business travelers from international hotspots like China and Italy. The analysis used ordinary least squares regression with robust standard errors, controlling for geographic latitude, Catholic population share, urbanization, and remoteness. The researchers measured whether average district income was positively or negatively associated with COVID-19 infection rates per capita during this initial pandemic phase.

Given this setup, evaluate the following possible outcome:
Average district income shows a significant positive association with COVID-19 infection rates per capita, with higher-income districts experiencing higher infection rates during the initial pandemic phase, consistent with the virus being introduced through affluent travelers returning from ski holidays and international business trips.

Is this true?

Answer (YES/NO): YES